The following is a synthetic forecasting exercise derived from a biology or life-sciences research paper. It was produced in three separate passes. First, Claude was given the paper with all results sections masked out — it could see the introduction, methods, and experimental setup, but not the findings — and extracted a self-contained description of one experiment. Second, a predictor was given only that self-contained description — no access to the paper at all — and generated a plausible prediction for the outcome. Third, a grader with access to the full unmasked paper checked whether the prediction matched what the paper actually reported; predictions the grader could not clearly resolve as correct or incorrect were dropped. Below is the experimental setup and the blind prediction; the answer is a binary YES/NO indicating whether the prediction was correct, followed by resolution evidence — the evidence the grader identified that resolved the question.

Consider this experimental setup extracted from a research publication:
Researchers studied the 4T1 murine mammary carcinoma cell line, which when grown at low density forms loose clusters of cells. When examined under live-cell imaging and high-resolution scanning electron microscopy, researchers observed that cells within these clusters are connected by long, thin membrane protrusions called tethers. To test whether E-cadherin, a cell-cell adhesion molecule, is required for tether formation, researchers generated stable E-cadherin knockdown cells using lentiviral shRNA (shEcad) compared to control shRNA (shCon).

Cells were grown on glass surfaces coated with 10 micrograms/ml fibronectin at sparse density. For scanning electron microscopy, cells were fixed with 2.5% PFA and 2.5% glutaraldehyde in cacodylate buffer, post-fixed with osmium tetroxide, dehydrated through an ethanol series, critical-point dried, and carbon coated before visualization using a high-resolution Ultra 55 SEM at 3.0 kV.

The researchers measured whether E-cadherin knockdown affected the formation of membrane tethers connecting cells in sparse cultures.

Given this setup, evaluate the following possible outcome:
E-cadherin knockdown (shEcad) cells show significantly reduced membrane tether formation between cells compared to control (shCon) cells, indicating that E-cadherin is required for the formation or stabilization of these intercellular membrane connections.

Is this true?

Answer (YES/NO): YES